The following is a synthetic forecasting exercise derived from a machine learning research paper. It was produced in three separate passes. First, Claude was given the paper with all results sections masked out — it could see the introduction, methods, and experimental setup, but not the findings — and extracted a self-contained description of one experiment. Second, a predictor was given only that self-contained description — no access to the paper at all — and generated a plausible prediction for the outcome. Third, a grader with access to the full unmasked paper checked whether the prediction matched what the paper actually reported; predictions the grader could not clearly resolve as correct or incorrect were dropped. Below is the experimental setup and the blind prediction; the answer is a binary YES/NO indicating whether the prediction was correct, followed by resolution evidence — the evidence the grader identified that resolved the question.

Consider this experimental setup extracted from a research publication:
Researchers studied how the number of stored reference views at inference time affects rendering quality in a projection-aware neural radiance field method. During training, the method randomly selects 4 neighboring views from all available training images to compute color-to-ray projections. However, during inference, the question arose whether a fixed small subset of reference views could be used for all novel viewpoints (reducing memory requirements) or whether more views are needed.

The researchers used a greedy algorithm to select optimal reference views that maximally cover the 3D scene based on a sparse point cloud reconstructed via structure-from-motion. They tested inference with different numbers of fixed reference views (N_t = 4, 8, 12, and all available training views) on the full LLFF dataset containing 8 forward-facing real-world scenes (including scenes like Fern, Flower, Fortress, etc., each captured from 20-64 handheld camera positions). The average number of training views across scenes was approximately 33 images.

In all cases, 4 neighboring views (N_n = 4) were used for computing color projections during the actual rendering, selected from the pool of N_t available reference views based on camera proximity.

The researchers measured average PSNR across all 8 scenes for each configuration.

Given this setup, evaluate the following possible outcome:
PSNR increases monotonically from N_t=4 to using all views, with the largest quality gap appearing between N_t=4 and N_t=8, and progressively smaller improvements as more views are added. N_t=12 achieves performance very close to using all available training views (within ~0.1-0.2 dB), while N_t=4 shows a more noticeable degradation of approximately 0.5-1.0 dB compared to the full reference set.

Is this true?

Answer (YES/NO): NO